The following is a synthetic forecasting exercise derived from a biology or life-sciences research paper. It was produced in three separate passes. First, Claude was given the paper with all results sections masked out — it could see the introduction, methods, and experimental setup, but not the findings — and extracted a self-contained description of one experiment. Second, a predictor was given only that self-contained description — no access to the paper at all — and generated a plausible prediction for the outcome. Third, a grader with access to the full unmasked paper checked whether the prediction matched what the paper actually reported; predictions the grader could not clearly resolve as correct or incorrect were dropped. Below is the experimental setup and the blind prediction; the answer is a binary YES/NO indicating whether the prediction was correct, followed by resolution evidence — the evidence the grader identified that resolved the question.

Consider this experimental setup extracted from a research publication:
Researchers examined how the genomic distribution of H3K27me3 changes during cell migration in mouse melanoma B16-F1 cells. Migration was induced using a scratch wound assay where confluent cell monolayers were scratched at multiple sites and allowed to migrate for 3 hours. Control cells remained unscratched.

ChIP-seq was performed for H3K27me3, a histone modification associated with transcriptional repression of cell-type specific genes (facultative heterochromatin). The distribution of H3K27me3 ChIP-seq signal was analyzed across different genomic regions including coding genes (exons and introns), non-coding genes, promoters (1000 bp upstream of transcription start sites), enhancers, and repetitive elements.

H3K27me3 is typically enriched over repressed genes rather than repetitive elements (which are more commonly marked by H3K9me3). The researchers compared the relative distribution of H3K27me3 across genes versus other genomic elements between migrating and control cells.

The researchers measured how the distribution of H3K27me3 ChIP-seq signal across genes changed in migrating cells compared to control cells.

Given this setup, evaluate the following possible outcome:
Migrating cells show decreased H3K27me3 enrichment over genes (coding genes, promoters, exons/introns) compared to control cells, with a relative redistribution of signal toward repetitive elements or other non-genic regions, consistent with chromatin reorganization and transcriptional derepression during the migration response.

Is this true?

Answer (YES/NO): NO